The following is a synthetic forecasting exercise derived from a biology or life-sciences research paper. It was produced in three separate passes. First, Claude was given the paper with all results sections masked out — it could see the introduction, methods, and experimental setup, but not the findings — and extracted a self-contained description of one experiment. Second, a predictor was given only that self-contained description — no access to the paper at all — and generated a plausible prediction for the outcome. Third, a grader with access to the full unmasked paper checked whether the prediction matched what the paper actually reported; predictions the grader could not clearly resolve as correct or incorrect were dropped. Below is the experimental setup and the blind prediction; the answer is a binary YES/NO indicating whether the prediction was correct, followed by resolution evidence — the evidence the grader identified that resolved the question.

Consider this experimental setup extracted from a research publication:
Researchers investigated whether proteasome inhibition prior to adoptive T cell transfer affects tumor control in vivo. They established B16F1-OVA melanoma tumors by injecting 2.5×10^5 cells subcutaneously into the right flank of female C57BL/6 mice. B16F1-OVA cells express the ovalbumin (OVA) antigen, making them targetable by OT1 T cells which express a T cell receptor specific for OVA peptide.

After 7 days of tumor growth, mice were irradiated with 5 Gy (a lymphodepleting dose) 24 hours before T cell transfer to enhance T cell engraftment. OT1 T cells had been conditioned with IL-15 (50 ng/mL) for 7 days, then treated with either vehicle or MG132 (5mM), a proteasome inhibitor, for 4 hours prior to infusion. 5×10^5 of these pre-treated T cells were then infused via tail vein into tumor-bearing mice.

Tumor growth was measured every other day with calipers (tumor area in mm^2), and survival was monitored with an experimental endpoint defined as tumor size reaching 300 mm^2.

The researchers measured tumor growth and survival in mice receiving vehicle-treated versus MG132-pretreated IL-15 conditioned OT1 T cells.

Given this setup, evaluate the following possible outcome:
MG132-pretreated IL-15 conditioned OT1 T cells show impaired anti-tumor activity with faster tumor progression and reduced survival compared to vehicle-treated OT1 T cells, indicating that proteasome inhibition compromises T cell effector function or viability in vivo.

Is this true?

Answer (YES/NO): YES